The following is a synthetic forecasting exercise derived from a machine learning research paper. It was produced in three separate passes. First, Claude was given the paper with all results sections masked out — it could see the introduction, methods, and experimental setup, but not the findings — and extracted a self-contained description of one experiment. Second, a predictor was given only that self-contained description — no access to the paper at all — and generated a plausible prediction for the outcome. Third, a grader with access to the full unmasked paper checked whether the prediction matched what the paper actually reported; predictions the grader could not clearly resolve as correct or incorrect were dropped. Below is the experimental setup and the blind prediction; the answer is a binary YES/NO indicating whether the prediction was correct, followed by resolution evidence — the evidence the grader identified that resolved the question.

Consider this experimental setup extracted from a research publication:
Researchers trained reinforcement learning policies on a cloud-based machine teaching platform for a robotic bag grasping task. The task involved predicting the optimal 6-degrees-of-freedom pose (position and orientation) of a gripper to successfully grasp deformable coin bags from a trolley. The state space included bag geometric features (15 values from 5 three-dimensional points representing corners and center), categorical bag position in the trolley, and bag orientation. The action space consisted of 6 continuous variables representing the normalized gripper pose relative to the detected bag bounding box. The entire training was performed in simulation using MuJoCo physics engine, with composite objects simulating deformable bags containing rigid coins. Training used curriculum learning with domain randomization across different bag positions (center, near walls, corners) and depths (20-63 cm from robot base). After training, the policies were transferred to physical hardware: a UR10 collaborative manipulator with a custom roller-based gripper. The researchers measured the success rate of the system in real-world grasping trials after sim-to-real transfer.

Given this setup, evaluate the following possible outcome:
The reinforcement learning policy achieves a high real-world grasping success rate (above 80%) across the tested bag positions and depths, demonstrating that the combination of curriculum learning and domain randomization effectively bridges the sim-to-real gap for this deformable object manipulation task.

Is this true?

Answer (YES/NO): YES